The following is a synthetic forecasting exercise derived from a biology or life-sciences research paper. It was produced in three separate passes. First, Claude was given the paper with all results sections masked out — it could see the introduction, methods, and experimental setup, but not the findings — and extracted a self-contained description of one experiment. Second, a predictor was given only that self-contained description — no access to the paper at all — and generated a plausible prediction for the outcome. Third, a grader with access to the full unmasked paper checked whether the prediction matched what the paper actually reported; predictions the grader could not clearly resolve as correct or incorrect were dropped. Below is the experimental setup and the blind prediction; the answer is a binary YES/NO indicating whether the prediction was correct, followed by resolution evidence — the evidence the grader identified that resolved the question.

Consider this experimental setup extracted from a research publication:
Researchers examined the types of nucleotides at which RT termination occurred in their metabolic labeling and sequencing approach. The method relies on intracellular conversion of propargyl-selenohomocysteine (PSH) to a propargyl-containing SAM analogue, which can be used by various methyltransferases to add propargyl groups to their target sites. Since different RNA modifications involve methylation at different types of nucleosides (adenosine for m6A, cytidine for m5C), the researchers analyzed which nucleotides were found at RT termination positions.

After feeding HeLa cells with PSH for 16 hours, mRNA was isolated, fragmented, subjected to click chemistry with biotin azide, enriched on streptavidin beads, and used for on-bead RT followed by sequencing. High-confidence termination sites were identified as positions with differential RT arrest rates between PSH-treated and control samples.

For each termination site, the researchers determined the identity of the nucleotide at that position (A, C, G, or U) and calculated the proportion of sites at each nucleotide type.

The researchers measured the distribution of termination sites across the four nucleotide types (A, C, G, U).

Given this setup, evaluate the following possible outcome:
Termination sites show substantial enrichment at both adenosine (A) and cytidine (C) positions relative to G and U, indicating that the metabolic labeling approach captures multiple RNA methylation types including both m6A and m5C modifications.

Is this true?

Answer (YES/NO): YES